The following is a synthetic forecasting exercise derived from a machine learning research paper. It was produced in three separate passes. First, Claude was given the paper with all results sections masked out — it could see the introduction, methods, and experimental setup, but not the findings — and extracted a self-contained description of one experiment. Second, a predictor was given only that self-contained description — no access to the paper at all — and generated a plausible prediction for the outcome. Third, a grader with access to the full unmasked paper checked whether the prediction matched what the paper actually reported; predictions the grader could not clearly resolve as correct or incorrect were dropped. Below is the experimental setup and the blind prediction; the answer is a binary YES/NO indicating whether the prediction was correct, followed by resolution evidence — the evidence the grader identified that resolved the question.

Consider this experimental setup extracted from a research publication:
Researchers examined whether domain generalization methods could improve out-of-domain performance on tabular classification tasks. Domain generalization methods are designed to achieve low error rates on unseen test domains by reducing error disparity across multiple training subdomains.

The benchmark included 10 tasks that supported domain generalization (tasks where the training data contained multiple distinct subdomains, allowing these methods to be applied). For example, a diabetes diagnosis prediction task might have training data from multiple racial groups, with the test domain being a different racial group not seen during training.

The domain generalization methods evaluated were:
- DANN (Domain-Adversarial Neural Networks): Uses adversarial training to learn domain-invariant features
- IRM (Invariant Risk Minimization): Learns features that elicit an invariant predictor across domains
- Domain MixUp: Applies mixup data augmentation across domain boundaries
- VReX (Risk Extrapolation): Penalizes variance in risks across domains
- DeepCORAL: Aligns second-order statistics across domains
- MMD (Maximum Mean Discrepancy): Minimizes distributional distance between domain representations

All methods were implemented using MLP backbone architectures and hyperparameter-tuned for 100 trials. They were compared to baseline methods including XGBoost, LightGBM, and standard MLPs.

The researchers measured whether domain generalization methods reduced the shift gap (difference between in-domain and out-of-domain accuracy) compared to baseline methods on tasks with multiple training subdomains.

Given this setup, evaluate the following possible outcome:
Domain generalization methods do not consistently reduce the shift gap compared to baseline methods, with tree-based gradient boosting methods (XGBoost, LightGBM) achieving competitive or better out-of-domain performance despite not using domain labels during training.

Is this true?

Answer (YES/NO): YES